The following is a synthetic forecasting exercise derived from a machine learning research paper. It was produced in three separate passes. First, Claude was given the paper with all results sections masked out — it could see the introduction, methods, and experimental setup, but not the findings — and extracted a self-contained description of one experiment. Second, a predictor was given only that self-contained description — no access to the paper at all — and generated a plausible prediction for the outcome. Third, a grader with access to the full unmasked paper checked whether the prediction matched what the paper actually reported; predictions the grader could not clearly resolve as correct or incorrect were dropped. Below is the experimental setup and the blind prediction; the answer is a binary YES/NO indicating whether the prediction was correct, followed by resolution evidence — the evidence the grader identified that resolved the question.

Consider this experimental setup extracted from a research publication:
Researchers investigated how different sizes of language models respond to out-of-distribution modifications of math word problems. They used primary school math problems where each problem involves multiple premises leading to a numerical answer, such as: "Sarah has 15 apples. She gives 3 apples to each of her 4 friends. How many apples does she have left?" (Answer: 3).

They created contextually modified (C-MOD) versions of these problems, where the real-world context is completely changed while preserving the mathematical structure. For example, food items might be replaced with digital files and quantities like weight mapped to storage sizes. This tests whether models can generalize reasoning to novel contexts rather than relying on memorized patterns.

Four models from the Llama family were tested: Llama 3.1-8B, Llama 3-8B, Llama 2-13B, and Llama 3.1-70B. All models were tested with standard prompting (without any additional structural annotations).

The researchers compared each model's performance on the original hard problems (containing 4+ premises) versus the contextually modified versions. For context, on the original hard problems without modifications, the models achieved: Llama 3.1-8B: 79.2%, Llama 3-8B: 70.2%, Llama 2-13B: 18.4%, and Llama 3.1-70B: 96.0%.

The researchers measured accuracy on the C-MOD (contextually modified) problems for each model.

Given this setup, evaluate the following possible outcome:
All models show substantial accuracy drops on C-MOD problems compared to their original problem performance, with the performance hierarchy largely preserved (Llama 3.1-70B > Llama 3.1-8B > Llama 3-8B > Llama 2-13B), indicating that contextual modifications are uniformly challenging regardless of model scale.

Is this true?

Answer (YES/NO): NO